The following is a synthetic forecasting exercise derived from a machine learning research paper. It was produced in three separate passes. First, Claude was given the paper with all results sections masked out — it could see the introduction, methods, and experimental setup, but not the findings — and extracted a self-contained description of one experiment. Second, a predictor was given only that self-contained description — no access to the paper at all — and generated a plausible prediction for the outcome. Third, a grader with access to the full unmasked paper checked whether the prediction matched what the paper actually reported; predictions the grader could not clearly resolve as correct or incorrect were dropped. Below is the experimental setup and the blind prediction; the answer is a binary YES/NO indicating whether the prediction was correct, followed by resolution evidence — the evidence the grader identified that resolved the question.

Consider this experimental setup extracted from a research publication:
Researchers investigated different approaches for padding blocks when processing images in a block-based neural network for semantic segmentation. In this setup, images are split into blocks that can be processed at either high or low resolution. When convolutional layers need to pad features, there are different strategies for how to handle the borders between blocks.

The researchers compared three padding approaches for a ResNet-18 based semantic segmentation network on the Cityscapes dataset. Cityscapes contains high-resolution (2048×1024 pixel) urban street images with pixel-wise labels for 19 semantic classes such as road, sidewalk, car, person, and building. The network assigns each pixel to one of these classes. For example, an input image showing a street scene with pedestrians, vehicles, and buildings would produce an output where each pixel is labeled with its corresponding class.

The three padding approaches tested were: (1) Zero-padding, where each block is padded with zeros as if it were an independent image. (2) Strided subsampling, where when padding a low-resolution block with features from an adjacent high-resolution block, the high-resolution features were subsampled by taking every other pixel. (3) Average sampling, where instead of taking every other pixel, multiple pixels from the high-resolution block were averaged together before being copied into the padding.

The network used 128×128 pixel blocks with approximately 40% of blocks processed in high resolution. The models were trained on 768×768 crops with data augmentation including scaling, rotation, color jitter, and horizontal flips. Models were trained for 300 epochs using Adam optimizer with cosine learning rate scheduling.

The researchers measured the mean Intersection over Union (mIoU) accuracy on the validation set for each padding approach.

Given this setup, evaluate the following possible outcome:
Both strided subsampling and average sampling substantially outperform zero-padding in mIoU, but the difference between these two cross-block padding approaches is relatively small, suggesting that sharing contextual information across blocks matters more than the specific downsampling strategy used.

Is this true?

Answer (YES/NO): YES